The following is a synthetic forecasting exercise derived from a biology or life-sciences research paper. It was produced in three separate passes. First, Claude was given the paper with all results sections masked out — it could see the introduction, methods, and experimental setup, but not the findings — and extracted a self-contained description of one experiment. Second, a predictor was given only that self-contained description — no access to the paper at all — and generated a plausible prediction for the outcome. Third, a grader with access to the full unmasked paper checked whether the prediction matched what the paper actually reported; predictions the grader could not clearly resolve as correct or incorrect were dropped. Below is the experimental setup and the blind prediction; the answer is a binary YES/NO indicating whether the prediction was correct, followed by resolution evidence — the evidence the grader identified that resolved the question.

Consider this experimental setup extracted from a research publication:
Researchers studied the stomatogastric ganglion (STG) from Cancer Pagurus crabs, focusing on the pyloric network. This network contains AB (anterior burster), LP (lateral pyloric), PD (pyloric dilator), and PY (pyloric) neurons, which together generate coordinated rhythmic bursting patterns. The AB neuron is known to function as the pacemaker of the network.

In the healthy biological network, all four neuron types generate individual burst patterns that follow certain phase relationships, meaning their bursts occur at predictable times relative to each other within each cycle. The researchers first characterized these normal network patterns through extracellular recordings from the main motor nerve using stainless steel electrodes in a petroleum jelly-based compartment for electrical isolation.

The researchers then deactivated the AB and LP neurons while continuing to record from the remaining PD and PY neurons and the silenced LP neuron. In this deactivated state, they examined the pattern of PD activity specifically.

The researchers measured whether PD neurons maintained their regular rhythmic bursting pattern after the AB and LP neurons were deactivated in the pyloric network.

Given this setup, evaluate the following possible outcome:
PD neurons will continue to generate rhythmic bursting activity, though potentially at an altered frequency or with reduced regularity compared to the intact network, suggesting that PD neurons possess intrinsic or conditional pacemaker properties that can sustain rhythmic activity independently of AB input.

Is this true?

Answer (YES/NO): NO